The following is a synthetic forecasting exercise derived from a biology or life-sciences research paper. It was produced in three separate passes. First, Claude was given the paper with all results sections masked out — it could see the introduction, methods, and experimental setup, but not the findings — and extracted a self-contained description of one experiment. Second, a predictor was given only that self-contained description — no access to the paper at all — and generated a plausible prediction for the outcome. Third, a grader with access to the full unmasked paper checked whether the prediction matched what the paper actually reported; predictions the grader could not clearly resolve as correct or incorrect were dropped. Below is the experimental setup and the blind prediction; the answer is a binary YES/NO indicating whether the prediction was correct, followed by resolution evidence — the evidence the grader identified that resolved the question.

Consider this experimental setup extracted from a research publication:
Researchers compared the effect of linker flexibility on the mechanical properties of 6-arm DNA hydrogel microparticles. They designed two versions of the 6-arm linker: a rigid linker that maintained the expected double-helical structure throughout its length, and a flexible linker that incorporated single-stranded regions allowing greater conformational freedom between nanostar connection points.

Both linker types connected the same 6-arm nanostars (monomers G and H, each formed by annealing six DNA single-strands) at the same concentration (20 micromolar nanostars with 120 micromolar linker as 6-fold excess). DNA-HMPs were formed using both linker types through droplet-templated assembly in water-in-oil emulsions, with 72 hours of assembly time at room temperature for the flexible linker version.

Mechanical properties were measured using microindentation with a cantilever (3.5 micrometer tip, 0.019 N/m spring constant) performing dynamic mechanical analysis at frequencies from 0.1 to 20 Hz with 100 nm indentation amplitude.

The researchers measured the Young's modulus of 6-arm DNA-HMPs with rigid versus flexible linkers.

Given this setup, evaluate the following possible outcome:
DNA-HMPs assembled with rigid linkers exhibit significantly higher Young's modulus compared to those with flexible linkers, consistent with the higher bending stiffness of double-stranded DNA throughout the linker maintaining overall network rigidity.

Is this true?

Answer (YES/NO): YES